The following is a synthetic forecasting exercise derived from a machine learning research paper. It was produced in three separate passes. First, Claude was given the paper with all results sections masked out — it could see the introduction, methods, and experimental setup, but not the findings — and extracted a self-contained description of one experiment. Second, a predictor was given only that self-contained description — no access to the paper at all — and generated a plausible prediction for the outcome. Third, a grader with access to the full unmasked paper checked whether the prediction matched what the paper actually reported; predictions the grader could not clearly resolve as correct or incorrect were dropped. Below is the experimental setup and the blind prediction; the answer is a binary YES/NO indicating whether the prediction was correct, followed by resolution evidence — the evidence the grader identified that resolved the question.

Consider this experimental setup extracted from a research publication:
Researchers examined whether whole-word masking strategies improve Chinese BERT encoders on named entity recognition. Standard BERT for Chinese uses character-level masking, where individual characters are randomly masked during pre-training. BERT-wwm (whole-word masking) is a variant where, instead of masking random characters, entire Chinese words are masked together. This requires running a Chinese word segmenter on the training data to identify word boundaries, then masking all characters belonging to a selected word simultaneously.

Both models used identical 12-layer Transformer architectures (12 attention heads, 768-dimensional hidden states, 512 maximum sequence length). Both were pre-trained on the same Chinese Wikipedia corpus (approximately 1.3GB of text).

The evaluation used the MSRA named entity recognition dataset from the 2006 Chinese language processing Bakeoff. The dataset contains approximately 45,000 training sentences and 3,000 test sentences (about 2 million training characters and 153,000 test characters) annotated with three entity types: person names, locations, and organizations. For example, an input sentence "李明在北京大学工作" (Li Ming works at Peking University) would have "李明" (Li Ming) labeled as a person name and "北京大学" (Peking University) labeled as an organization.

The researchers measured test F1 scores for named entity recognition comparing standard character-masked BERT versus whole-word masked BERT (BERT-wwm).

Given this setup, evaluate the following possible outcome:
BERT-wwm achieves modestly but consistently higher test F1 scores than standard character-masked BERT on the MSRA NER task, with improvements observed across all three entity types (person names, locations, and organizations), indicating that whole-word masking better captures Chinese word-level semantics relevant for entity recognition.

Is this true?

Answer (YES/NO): NO